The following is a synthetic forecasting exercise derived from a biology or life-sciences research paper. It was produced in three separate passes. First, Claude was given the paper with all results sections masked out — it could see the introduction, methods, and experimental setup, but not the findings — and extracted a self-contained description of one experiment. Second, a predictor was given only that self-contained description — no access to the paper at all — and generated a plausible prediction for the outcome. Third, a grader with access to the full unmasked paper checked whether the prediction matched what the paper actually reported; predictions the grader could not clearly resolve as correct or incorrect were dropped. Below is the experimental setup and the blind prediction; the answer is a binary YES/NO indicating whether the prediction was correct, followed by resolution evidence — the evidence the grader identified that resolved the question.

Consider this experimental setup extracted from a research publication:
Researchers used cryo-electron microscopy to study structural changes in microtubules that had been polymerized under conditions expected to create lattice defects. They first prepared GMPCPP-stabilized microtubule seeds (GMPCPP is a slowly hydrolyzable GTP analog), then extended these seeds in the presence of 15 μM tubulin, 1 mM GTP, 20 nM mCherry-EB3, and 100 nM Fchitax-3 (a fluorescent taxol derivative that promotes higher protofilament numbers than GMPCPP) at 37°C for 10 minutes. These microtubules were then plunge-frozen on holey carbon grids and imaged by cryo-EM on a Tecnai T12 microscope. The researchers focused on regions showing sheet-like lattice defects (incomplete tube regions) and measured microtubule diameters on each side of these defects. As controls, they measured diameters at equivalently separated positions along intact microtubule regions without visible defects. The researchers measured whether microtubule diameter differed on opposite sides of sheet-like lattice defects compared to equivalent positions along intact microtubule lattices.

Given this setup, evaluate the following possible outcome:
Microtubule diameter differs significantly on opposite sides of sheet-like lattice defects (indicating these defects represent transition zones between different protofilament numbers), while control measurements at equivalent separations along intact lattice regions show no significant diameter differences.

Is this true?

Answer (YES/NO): YES